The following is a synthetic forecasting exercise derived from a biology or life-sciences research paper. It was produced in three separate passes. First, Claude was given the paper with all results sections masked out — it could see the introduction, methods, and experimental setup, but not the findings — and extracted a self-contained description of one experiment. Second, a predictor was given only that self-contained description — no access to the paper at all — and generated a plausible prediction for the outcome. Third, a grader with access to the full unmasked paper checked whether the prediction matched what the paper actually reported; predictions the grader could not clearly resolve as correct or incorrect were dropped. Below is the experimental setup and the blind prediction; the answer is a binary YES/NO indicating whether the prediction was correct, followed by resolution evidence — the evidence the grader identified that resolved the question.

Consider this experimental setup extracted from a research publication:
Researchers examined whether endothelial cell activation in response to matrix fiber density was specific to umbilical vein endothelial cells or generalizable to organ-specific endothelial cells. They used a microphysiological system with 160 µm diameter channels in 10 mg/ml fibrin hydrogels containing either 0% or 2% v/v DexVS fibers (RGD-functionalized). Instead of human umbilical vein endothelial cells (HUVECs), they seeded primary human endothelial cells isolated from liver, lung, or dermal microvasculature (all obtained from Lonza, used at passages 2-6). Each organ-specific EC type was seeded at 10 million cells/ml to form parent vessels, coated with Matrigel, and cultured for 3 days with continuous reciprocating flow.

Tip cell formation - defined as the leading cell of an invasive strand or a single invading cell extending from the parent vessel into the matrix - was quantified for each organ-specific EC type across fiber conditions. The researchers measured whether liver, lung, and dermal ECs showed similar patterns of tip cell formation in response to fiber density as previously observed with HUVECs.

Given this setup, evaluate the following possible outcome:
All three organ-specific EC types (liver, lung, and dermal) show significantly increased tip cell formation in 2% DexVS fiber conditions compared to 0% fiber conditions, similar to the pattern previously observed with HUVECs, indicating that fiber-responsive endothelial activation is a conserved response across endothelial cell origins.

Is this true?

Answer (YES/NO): NO